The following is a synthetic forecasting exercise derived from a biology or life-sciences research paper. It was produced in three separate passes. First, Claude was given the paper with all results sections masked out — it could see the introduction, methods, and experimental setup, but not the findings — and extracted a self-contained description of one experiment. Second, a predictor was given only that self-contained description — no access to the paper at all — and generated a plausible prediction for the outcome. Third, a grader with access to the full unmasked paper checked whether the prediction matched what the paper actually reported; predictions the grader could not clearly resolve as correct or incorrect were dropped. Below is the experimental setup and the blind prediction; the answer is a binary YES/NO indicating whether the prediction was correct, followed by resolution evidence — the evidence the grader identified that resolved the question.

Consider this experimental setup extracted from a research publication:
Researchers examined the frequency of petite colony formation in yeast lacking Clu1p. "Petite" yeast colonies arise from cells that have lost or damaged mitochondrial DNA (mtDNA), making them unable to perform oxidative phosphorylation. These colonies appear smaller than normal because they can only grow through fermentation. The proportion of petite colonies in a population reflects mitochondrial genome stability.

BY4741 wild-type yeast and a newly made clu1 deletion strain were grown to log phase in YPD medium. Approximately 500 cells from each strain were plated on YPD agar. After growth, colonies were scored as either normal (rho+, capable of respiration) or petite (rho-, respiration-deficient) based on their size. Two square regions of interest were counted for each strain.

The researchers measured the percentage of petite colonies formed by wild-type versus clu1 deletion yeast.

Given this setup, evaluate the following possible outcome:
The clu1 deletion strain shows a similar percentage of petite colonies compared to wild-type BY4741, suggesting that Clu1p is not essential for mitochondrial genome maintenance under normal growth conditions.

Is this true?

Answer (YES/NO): NO